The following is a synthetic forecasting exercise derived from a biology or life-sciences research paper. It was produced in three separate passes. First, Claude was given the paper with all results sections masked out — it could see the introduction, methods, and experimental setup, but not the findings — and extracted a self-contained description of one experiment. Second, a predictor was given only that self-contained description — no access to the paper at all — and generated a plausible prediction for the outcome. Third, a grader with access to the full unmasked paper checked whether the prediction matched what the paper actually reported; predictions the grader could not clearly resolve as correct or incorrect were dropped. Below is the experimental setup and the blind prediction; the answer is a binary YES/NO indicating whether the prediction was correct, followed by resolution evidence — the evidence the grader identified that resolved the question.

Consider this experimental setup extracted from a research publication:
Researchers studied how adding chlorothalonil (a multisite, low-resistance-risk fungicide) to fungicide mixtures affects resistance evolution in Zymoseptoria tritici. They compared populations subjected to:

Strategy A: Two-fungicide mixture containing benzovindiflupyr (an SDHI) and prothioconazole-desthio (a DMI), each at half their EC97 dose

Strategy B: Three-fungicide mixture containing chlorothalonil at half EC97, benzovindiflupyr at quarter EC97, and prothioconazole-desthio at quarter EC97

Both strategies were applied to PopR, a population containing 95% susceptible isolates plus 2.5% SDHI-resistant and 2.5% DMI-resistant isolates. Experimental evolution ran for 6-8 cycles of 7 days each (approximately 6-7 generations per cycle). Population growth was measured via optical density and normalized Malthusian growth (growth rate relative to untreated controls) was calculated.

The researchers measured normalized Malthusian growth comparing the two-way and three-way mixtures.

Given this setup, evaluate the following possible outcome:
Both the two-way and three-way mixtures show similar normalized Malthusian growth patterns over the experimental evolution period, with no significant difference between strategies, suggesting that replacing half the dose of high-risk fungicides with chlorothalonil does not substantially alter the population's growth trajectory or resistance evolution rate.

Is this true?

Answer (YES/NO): NO